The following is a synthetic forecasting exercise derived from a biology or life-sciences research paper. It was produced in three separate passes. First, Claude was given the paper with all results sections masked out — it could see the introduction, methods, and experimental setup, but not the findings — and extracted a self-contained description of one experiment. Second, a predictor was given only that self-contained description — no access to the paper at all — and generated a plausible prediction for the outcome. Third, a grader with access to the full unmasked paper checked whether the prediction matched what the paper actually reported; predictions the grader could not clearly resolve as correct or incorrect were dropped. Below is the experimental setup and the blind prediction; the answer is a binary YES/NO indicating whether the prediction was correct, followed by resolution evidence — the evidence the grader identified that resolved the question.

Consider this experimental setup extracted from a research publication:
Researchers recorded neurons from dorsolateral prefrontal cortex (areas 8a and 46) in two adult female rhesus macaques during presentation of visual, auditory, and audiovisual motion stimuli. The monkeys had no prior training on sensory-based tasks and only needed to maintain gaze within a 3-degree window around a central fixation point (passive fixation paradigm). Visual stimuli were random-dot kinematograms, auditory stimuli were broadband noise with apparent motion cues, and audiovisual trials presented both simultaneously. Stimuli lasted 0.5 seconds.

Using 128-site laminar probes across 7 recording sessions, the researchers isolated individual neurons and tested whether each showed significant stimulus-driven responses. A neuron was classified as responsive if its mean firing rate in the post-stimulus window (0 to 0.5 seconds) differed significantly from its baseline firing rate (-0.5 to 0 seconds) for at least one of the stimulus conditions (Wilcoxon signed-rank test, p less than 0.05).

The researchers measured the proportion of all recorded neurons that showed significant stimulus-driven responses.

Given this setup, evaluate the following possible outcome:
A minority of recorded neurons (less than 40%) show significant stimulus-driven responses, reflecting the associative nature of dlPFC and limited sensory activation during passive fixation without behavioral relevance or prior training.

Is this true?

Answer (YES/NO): NO